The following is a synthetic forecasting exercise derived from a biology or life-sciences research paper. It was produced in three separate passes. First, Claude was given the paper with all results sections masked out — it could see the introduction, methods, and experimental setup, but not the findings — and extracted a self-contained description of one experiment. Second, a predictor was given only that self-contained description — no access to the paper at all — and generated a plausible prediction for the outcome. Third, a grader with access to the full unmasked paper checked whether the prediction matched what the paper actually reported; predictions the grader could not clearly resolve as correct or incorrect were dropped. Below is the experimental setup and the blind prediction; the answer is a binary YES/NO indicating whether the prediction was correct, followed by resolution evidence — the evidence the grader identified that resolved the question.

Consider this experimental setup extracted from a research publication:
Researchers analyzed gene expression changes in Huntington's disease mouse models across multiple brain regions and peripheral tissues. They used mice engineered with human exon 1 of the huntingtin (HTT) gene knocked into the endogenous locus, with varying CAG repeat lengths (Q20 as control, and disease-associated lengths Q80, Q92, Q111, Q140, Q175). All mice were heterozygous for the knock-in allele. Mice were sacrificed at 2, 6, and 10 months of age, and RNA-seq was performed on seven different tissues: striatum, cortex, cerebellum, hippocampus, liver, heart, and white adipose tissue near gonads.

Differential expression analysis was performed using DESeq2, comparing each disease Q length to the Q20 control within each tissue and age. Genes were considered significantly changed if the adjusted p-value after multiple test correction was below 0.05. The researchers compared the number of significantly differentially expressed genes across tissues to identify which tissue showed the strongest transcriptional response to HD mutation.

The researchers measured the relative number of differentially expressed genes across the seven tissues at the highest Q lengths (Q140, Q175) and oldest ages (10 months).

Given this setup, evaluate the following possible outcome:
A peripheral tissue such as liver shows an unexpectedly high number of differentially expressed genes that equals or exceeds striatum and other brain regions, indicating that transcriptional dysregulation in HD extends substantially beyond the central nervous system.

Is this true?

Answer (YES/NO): NO